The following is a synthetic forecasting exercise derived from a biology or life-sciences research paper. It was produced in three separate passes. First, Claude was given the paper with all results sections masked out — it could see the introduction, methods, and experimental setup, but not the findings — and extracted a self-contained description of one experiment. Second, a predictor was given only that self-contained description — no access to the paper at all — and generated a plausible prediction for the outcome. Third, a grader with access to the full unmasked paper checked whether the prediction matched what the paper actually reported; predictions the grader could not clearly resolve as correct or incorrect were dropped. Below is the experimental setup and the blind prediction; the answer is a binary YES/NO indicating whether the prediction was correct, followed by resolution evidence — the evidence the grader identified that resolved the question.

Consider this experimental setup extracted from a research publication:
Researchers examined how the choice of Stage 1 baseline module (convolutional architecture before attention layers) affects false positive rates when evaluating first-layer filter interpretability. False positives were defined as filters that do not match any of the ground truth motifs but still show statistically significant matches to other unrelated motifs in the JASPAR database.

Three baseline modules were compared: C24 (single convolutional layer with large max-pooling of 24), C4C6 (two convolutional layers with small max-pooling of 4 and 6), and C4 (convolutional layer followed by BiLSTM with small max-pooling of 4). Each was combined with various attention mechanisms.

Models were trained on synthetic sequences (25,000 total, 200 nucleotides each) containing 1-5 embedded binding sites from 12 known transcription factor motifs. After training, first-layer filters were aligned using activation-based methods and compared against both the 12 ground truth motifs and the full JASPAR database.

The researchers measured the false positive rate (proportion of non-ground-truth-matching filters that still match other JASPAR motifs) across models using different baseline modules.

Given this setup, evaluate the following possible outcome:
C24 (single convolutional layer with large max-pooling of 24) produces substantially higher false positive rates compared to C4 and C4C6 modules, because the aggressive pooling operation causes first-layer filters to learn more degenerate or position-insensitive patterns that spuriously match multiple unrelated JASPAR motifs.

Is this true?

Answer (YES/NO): NO